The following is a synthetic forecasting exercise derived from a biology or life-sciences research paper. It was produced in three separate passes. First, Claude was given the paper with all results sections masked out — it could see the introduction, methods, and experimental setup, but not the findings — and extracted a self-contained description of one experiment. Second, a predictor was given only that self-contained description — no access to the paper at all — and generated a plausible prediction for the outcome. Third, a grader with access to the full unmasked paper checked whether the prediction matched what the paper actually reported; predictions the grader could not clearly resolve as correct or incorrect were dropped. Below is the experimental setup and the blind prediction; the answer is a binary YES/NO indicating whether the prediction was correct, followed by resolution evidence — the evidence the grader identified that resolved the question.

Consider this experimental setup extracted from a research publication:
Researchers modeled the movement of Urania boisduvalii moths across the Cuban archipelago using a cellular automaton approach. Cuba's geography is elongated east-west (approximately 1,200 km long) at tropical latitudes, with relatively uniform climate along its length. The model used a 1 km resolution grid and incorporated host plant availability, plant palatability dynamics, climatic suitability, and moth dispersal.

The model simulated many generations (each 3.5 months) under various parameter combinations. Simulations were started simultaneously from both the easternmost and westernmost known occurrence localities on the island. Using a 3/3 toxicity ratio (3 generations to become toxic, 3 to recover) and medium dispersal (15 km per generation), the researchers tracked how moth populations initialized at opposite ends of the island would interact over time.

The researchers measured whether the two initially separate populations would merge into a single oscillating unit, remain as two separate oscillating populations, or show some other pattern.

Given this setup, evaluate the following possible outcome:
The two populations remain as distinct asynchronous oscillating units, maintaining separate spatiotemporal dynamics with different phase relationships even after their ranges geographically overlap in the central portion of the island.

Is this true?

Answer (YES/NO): NO